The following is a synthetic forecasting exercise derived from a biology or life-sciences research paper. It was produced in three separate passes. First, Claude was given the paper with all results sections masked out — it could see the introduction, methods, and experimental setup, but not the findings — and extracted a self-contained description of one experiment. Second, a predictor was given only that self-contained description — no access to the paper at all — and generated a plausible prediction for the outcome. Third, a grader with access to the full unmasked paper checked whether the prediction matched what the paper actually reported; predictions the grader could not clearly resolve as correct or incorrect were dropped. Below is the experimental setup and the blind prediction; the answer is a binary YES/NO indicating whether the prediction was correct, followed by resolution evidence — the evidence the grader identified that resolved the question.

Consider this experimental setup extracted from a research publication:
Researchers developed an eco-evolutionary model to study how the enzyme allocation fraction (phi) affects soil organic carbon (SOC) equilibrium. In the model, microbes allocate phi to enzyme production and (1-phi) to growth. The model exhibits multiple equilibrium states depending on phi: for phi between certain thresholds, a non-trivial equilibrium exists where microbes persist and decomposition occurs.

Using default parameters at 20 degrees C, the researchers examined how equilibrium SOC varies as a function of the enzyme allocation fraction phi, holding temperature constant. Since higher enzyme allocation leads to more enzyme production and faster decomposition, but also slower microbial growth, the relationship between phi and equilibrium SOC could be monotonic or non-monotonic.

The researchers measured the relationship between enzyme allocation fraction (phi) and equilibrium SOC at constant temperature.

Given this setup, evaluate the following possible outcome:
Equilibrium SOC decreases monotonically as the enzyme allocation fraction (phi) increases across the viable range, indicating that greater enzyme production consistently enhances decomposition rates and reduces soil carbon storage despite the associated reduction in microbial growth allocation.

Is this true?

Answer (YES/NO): YES